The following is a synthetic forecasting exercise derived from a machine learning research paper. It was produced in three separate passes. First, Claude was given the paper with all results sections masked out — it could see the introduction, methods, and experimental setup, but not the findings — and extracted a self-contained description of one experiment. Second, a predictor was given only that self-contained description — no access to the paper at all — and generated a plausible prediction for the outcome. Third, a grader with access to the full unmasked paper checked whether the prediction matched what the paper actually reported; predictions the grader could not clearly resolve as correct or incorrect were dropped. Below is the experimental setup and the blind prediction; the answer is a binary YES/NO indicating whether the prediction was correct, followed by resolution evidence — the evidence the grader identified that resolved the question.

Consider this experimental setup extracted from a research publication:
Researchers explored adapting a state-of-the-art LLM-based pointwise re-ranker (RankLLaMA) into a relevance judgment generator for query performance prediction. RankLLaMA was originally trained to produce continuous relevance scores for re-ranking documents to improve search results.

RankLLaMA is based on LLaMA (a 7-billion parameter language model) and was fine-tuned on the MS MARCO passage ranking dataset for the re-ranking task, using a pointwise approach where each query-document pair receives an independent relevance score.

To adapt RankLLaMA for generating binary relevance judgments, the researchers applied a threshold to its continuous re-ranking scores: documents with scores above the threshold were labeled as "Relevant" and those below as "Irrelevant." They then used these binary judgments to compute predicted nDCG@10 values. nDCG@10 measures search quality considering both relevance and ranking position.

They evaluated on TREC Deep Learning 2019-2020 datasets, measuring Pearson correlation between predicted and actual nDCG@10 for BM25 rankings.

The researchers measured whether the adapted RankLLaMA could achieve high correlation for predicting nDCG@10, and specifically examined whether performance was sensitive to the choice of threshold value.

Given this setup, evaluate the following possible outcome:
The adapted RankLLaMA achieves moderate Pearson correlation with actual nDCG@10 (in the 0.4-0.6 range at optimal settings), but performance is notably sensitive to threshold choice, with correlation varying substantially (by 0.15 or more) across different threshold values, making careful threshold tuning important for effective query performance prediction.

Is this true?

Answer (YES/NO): NO